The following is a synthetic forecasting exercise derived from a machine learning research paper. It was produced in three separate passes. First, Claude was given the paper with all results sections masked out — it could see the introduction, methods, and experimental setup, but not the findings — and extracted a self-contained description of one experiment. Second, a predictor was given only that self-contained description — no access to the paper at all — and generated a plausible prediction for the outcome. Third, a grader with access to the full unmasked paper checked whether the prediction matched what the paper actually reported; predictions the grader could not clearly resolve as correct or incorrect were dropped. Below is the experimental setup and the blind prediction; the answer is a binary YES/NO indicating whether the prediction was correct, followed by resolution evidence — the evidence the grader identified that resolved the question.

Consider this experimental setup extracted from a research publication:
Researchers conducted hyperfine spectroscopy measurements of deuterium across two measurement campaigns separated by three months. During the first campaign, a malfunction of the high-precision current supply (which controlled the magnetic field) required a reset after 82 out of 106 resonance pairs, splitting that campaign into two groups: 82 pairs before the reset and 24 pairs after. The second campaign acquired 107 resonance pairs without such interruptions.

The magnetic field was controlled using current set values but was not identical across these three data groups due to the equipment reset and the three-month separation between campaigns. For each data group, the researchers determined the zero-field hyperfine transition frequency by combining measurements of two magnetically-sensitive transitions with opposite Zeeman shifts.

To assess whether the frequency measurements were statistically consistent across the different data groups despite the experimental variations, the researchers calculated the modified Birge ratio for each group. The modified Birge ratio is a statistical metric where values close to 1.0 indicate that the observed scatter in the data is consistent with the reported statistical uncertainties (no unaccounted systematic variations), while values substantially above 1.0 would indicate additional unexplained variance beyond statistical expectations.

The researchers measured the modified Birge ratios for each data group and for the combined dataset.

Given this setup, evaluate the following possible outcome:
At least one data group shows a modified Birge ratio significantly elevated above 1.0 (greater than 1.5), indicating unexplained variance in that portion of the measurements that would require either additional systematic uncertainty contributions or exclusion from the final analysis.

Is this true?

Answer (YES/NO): NO